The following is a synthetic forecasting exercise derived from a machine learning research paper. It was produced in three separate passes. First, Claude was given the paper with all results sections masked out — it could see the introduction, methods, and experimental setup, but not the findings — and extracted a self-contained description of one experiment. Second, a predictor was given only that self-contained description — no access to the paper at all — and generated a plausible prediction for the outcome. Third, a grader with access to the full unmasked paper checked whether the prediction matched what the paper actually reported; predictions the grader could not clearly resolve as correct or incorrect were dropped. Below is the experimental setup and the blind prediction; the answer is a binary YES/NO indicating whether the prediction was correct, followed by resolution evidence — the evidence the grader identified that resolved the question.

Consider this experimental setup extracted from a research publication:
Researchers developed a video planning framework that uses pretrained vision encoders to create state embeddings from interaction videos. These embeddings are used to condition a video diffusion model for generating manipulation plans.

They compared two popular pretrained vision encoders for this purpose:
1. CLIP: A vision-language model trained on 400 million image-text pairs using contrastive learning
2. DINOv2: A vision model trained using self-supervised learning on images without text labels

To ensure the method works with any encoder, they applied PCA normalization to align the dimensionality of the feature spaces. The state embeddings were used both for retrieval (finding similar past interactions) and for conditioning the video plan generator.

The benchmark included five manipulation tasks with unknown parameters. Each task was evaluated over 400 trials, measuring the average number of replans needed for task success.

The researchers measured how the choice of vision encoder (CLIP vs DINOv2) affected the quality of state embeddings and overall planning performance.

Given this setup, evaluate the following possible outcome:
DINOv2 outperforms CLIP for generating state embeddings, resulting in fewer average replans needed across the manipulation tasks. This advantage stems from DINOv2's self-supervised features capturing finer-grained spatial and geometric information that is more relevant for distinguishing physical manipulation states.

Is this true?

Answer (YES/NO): NO